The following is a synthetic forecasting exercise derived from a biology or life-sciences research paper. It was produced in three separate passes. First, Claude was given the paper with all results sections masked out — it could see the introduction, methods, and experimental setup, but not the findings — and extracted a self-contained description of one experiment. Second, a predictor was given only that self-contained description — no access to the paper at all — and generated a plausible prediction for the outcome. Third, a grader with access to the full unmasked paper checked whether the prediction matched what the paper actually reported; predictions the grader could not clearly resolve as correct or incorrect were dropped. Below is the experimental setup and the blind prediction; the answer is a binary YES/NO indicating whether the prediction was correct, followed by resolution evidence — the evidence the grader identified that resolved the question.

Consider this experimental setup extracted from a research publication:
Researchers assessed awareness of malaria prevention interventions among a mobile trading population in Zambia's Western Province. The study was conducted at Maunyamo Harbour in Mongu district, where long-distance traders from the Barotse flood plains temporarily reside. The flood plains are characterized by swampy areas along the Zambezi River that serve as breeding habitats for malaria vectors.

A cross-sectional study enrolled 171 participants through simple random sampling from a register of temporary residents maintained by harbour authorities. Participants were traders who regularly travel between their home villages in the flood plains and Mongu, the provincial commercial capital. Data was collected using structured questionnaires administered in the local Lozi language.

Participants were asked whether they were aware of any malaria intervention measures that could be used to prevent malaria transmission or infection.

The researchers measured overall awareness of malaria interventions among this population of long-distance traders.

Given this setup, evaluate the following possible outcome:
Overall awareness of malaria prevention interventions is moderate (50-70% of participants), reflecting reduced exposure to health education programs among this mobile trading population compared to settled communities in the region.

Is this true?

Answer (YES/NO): NO